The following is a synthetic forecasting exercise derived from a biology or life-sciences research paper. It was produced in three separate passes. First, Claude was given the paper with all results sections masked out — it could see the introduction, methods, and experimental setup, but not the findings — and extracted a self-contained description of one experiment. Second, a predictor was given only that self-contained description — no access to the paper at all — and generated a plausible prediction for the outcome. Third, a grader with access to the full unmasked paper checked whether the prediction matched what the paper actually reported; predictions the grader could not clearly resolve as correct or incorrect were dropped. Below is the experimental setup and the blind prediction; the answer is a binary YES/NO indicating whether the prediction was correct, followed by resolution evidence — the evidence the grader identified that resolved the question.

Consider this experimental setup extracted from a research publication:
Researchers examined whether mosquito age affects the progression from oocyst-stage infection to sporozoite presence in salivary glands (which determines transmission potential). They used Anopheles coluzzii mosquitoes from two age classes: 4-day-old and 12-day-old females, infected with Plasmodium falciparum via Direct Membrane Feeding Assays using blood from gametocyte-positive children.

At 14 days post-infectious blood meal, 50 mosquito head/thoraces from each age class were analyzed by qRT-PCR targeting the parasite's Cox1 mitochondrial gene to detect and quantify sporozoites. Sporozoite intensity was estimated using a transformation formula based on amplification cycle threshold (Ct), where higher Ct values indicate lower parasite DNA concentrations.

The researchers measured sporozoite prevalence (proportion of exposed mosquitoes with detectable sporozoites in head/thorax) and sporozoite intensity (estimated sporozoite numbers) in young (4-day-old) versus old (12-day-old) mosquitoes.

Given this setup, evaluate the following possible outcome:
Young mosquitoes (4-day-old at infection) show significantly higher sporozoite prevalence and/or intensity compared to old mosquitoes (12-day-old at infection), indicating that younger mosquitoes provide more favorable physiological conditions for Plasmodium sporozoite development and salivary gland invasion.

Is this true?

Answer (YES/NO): YES